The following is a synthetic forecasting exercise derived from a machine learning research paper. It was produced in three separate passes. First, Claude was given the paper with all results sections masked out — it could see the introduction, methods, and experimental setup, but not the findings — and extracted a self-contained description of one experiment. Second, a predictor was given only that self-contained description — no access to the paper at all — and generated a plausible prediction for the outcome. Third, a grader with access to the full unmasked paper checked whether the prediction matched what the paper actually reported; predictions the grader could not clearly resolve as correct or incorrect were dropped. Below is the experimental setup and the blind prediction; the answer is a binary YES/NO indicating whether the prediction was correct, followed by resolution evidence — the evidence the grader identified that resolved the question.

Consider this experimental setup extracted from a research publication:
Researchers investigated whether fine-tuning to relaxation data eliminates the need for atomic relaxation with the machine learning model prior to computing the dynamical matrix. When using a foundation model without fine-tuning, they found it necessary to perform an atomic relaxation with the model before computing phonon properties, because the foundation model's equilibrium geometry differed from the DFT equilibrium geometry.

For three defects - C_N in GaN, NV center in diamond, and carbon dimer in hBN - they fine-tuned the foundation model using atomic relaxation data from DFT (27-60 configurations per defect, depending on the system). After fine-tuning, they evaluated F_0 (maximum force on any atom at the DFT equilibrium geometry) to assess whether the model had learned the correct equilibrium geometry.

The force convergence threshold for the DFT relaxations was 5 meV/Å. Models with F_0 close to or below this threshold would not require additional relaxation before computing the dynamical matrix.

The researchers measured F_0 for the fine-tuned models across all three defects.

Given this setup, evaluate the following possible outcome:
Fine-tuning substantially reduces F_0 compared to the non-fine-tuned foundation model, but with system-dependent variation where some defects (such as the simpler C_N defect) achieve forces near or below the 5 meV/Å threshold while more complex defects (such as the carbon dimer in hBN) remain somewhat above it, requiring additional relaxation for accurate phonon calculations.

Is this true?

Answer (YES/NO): NO